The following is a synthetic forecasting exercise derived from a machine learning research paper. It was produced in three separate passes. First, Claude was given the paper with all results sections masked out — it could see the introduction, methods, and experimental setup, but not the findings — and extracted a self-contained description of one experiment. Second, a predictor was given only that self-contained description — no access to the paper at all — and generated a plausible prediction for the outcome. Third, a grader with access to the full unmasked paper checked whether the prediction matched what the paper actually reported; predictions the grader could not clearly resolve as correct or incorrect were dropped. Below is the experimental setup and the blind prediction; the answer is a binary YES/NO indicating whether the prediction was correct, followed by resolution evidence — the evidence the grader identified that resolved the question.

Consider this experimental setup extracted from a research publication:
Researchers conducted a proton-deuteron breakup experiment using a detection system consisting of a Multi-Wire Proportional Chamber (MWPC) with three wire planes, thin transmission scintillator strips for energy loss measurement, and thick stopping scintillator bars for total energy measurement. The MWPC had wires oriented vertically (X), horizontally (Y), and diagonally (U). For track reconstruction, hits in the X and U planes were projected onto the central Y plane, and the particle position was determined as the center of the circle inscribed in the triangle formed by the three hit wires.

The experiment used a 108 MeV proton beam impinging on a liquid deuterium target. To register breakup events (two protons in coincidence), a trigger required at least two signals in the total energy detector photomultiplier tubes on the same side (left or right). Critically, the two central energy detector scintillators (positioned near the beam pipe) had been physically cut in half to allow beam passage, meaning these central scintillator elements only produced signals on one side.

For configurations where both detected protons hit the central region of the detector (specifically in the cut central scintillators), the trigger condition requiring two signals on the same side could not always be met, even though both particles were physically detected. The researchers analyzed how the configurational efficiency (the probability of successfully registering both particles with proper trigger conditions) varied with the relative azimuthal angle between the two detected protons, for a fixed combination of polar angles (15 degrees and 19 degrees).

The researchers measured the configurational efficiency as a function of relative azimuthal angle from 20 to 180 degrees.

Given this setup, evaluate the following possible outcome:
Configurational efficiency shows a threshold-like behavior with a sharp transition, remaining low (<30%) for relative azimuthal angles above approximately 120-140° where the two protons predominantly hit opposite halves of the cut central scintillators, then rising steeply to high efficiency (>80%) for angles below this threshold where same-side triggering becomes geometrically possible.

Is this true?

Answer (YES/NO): NO